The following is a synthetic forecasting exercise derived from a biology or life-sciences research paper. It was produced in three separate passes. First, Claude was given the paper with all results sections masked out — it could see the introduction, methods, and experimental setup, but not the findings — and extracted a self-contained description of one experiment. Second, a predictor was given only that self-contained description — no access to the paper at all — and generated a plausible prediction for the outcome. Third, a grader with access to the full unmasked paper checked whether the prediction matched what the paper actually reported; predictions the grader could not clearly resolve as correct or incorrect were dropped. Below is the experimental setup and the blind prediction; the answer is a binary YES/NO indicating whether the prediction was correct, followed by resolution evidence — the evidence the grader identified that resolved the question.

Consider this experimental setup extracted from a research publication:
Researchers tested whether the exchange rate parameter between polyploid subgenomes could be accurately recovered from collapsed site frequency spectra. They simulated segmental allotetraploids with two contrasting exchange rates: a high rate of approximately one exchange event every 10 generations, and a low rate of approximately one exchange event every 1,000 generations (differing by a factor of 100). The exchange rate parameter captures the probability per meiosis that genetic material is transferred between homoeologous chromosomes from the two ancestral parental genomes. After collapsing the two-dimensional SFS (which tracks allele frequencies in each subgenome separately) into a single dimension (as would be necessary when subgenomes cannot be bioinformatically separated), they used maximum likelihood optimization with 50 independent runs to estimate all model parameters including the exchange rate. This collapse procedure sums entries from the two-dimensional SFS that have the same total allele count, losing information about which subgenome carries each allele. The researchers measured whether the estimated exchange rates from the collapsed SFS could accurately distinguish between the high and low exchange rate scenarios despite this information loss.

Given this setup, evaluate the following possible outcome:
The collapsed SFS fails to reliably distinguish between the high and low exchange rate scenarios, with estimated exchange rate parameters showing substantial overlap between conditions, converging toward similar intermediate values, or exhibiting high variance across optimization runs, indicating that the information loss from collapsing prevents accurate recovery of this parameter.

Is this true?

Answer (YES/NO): NO